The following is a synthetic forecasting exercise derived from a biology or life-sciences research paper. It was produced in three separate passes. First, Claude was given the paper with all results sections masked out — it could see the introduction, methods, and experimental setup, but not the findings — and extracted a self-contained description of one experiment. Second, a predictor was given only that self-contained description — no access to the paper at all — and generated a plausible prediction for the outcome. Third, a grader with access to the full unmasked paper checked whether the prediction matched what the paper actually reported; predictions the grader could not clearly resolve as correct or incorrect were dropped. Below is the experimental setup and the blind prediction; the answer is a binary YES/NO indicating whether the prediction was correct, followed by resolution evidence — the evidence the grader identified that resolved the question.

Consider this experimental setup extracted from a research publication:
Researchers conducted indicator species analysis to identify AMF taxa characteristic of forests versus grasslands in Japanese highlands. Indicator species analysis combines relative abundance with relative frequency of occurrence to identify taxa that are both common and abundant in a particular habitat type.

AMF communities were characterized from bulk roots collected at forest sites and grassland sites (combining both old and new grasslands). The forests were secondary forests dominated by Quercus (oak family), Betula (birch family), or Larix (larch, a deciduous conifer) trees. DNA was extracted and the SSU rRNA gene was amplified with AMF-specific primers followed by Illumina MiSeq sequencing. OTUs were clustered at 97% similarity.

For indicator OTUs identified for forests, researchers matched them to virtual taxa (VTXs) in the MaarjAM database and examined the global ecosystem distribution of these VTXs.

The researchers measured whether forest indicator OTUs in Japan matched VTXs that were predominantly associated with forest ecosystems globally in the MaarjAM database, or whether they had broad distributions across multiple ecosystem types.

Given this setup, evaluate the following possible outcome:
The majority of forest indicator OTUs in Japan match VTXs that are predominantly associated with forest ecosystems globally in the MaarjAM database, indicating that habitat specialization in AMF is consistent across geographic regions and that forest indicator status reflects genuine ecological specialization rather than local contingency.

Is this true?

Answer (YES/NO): YES